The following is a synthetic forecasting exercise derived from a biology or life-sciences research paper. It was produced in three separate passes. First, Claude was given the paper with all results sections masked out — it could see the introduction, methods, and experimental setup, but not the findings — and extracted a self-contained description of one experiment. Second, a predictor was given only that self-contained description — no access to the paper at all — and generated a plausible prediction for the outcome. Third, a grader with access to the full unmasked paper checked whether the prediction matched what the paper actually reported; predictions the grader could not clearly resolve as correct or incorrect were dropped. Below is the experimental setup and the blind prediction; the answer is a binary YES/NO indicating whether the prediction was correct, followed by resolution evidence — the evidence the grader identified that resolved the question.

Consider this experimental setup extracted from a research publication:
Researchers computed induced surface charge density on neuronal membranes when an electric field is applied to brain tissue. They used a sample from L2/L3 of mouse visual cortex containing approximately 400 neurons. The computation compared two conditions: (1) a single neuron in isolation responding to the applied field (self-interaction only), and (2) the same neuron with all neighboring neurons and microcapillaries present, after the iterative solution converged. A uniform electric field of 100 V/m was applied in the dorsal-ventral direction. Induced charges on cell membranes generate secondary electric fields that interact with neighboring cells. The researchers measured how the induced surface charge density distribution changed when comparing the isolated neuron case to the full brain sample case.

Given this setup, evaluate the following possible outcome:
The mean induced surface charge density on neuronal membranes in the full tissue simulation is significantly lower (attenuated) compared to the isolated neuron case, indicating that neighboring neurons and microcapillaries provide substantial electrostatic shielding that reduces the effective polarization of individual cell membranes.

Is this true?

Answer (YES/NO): NO